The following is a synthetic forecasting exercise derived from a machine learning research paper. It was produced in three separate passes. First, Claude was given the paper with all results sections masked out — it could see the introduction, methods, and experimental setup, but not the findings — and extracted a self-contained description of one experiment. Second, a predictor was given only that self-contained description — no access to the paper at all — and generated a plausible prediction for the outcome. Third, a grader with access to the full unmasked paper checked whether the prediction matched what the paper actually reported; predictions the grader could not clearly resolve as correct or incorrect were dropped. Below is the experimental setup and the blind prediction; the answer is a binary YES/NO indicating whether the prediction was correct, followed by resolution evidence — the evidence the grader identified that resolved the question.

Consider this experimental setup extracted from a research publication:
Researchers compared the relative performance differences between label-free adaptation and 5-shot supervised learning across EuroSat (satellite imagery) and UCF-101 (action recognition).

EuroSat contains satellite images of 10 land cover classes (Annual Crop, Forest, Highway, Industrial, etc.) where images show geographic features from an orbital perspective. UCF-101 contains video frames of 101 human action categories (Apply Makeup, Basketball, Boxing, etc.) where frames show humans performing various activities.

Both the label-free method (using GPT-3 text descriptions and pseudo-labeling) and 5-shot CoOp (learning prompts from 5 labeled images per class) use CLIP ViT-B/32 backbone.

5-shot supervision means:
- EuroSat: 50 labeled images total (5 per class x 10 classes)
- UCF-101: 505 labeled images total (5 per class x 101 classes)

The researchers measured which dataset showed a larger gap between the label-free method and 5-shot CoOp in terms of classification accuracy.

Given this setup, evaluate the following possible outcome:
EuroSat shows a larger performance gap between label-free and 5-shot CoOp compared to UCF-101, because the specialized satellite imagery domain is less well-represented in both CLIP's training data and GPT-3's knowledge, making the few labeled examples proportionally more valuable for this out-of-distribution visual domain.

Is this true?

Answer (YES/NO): NO